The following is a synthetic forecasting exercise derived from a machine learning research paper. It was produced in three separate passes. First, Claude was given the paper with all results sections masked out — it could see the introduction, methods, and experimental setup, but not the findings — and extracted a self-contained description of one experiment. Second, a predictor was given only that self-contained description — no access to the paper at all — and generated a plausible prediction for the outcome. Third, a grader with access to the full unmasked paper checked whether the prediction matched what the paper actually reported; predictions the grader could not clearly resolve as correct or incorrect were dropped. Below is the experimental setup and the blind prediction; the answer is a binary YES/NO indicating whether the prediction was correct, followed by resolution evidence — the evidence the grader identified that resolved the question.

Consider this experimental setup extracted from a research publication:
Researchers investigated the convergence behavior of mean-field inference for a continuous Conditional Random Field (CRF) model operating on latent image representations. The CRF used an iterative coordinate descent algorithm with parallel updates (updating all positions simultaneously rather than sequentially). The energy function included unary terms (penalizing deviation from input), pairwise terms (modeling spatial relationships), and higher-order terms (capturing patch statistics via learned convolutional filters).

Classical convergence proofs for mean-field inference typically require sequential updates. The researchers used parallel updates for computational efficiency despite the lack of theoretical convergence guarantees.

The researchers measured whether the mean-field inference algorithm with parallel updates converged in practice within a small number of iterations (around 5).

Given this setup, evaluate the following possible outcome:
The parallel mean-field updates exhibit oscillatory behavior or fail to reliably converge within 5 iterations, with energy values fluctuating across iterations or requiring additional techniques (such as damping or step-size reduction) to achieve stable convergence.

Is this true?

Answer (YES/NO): NO